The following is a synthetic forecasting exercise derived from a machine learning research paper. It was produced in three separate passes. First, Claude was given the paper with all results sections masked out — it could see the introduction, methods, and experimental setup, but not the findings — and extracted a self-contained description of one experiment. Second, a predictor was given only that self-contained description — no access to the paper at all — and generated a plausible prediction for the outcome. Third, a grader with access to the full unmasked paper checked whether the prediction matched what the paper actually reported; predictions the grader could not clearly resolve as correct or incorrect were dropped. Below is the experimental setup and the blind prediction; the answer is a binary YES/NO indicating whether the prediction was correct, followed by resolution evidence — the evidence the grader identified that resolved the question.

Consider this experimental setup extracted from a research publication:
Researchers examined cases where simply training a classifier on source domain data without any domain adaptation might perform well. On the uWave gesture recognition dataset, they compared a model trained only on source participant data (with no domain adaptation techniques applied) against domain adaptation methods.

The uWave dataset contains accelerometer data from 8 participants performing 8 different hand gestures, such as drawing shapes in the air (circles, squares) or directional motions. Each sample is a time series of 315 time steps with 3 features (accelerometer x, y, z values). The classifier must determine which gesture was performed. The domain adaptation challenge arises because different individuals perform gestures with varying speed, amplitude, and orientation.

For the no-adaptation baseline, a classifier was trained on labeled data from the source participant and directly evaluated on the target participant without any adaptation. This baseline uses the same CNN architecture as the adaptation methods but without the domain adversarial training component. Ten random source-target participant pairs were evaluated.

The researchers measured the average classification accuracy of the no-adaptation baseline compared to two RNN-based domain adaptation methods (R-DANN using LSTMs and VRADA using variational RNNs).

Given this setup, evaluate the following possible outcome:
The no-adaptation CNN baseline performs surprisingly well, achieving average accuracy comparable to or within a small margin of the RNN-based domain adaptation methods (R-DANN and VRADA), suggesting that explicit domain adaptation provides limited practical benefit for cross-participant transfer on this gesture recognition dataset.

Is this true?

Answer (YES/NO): NO